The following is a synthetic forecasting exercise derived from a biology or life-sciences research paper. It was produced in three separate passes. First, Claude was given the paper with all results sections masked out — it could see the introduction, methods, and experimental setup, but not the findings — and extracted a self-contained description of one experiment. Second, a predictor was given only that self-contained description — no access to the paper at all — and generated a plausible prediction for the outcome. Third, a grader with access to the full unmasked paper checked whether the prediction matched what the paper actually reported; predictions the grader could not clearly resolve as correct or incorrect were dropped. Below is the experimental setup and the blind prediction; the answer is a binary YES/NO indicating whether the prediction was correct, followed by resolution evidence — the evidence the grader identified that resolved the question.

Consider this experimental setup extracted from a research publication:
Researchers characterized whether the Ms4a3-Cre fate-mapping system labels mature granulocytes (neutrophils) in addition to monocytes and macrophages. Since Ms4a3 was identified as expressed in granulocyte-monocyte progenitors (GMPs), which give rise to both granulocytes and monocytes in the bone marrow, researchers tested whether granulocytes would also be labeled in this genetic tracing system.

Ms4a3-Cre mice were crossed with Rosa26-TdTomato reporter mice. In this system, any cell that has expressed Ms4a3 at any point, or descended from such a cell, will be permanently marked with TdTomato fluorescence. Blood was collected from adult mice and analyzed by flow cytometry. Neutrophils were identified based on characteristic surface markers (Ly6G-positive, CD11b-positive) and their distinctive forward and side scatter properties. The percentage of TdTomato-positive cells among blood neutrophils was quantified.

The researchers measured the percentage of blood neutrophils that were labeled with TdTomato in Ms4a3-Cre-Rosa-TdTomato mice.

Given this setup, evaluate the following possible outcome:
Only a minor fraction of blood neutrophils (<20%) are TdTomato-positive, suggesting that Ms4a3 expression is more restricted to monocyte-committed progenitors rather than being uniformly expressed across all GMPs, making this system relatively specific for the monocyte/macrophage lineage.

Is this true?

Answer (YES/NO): NO